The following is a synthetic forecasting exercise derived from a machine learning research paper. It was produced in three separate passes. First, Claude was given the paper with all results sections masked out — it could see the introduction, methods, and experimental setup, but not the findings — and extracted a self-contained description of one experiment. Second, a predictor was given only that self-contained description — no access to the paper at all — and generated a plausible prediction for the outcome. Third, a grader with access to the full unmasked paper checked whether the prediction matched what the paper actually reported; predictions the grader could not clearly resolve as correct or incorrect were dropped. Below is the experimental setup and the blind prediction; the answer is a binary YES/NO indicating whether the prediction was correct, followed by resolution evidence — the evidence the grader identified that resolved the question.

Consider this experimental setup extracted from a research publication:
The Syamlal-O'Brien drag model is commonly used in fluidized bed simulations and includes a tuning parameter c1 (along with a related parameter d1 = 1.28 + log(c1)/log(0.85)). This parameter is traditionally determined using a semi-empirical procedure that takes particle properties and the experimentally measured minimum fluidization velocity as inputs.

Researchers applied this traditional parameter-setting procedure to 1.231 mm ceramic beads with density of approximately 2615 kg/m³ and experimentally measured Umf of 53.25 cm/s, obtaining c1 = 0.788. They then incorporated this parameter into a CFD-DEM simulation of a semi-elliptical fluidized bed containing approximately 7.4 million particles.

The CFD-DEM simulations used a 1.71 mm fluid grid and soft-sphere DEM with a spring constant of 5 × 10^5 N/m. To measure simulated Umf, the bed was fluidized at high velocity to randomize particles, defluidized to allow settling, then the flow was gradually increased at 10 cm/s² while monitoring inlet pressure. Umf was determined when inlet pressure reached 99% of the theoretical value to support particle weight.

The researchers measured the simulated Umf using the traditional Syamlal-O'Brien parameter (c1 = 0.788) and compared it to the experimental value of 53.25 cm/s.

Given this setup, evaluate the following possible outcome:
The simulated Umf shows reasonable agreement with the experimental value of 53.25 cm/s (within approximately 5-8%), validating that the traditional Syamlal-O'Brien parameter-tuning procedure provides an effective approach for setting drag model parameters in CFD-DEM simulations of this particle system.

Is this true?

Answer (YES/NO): NO